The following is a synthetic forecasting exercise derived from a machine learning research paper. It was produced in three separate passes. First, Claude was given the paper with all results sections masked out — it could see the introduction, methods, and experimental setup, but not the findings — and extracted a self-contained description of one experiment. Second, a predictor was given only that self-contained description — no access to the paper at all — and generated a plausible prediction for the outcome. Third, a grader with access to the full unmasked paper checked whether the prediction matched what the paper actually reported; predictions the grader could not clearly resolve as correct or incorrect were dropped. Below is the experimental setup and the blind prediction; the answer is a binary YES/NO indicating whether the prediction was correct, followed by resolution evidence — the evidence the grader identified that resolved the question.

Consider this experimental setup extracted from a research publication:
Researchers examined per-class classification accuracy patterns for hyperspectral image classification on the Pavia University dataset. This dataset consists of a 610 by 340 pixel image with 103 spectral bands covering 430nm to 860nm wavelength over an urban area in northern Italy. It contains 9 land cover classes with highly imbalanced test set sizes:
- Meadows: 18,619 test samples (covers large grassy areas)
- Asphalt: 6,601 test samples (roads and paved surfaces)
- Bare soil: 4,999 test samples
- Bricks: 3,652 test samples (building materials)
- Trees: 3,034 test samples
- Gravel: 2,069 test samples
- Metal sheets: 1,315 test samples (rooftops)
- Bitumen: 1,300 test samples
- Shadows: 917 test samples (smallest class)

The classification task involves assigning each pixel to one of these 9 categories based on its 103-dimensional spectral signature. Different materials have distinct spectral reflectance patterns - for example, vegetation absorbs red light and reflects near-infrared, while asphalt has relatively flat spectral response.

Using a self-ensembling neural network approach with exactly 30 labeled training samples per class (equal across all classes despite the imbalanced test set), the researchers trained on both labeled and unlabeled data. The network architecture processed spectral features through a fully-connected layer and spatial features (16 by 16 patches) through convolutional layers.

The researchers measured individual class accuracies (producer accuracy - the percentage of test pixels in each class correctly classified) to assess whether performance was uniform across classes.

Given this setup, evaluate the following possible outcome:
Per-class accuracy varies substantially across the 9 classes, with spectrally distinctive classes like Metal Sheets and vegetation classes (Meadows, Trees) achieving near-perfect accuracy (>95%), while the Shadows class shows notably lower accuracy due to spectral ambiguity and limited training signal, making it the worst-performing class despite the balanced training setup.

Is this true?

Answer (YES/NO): NO